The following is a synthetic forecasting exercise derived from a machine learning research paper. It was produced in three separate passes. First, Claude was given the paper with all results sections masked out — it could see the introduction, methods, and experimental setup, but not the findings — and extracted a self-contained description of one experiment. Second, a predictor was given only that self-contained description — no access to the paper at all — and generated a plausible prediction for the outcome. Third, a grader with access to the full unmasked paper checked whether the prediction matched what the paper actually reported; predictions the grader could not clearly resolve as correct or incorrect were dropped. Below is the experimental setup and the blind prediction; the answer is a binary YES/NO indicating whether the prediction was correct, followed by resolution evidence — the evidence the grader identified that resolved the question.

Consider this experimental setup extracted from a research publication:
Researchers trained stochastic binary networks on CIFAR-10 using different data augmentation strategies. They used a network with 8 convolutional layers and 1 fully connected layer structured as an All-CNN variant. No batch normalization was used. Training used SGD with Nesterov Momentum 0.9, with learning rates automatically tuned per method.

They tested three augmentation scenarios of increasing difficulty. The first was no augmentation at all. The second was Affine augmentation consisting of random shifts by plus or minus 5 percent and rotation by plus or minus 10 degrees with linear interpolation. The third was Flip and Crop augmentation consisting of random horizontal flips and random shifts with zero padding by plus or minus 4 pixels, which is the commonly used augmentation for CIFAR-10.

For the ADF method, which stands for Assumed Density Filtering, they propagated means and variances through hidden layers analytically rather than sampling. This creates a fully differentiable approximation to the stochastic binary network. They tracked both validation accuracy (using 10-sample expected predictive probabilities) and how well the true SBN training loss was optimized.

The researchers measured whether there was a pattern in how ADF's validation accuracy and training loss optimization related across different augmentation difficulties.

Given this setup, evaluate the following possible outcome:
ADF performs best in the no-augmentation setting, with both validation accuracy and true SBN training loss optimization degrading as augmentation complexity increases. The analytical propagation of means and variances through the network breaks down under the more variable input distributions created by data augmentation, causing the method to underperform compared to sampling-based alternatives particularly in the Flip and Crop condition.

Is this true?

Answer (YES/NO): NO